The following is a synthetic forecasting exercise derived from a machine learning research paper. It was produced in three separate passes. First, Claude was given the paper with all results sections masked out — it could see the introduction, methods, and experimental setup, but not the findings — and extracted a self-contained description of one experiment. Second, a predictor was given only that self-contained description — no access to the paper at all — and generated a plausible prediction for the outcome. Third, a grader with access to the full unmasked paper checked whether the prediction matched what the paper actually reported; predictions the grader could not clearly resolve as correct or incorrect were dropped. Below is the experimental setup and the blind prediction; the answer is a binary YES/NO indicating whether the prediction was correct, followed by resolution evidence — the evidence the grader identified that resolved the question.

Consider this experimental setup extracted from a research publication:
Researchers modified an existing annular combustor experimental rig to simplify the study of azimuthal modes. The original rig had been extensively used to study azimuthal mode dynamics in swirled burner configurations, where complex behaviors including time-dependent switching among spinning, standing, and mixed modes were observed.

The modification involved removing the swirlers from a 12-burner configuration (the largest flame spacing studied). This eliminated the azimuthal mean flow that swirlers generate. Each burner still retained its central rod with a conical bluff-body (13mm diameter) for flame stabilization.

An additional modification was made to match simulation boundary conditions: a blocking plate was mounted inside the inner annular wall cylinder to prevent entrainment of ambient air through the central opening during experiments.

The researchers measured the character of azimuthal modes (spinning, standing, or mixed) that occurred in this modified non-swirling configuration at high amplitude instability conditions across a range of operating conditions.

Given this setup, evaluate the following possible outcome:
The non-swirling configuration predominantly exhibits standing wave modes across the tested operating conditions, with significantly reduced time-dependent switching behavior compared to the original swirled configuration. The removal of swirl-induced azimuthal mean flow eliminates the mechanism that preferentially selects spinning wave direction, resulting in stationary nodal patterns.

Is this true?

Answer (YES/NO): NO